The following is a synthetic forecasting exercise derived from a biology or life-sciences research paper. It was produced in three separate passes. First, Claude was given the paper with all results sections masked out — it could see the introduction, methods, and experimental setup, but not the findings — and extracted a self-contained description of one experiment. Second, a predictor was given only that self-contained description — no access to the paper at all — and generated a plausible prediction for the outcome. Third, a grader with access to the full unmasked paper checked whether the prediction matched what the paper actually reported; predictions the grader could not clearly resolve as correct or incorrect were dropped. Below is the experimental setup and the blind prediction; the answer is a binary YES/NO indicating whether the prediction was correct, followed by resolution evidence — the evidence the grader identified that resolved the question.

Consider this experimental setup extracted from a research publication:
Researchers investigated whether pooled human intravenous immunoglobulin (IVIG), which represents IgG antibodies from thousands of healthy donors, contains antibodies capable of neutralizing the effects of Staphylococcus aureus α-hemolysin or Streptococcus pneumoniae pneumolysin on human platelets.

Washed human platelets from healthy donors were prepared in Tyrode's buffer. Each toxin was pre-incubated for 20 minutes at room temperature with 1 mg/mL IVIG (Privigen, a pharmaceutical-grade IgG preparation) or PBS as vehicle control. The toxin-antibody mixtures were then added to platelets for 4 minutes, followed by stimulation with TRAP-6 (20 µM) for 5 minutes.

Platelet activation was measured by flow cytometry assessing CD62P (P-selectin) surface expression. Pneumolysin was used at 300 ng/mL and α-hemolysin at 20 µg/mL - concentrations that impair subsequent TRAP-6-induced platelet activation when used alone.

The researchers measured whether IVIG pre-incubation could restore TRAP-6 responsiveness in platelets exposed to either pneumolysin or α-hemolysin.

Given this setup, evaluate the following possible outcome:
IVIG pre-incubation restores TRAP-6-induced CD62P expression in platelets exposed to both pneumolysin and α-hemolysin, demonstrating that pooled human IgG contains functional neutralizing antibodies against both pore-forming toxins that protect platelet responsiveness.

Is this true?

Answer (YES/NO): NO